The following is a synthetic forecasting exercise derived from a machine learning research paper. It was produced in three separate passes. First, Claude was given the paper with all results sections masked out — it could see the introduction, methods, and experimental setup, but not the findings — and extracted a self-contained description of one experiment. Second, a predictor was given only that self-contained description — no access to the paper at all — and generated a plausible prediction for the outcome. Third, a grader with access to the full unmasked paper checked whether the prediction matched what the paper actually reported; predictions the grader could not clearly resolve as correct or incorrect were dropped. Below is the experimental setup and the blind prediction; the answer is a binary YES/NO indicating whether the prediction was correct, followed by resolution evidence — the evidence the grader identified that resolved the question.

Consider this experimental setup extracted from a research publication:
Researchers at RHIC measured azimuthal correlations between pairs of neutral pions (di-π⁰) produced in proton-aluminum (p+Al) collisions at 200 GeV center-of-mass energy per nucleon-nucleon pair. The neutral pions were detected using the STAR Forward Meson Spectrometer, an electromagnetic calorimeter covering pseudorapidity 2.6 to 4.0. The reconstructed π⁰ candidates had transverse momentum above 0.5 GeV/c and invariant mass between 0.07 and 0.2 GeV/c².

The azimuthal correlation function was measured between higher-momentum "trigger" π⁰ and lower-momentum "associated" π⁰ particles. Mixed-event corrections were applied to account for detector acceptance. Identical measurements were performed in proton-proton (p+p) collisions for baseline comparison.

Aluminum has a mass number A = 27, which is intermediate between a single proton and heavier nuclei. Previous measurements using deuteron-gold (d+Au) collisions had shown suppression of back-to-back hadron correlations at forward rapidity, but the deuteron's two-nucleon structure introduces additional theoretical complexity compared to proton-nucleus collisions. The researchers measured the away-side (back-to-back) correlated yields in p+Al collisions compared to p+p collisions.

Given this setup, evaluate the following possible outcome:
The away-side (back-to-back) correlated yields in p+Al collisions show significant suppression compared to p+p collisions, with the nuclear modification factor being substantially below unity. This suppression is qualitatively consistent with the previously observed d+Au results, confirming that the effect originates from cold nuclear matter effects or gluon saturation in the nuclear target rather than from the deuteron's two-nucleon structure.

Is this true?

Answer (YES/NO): YES